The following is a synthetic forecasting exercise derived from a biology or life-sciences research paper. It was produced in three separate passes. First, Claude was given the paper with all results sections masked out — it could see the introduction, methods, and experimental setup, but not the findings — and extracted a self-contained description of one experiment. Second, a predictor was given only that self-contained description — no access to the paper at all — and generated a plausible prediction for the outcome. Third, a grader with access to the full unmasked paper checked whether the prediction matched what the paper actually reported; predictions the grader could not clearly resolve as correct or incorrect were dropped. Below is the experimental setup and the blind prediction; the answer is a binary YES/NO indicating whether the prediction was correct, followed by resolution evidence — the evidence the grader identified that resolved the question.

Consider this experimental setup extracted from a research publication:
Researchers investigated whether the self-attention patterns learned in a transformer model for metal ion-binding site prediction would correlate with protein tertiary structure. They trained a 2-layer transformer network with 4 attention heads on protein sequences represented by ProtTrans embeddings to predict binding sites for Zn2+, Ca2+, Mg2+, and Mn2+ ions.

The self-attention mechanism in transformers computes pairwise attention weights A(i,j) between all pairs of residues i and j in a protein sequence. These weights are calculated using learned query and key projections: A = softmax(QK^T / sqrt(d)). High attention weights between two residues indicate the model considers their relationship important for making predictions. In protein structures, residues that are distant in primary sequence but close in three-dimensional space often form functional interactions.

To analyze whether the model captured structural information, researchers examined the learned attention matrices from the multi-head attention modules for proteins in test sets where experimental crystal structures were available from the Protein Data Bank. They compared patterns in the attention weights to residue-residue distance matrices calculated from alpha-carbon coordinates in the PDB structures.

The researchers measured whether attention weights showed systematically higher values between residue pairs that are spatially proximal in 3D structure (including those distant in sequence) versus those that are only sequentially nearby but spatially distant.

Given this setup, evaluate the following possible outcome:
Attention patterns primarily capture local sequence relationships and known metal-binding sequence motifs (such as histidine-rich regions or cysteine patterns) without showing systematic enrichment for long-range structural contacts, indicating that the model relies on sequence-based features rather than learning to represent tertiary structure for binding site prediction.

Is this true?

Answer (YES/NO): NO